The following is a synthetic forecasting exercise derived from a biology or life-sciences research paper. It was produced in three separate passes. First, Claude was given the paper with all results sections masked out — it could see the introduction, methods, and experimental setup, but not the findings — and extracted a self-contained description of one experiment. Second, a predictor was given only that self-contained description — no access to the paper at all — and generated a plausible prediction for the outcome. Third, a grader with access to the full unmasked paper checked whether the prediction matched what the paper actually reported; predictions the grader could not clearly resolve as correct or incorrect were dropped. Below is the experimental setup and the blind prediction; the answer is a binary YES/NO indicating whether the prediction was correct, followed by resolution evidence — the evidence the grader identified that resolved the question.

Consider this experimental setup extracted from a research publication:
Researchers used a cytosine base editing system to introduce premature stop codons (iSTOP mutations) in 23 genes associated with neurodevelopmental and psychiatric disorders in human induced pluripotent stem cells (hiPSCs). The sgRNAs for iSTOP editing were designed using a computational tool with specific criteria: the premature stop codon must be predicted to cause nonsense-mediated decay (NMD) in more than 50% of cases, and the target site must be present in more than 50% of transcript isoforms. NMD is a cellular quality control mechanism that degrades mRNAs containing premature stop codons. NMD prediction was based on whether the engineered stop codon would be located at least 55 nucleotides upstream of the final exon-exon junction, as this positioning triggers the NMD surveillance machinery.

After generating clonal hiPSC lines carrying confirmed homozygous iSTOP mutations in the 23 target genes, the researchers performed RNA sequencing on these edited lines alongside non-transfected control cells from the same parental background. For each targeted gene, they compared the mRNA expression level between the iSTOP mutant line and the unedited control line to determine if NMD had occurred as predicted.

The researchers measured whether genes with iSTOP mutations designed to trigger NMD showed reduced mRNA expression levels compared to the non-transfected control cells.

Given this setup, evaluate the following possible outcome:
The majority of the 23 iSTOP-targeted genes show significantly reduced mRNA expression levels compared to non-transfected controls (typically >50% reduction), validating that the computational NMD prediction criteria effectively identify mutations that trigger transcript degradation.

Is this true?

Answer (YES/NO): NO